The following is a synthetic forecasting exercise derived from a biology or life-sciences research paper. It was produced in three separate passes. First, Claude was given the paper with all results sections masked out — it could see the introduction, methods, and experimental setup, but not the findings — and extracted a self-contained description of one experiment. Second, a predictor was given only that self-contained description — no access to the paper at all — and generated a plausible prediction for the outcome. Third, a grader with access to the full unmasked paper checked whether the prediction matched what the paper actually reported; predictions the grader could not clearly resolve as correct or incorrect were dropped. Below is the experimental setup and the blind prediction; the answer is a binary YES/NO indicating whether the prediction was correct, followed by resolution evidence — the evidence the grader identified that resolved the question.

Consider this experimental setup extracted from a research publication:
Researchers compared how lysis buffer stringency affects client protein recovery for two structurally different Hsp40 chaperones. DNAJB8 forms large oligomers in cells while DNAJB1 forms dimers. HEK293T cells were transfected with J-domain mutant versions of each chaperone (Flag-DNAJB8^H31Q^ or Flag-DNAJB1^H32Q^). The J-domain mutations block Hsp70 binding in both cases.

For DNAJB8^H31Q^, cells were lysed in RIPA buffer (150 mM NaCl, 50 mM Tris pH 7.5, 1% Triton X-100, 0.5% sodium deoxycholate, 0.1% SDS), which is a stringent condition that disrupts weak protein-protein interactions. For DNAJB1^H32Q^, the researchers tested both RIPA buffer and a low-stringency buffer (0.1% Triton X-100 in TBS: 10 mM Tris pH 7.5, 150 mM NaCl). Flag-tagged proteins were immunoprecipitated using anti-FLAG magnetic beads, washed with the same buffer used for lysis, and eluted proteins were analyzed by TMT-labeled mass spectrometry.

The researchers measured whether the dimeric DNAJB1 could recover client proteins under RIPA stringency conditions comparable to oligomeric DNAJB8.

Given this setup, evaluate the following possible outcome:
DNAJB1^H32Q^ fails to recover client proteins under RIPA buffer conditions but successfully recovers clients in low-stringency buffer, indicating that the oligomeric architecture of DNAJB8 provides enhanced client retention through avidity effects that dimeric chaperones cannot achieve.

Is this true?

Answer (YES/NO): NO